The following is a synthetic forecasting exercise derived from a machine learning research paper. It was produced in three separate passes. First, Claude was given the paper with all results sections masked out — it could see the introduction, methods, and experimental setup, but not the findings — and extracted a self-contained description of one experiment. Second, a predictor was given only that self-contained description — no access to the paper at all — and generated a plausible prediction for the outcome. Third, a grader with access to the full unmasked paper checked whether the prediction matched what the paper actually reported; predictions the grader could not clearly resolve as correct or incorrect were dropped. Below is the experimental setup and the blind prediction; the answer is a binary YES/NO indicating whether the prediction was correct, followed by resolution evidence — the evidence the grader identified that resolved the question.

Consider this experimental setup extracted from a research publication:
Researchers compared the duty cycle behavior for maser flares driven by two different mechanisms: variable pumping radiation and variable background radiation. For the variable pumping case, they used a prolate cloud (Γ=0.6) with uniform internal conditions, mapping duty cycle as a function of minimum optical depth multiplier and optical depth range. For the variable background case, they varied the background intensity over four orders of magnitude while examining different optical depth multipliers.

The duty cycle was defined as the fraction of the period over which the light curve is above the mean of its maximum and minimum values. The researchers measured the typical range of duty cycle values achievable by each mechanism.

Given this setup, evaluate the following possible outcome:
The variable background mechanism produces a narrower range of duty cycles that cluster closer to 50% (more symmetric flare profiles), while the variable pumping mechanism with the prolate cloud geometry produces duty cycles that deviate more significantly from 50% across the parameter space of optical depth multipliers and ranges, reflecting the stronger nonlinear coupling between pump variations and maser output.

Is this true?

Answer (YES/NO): NO